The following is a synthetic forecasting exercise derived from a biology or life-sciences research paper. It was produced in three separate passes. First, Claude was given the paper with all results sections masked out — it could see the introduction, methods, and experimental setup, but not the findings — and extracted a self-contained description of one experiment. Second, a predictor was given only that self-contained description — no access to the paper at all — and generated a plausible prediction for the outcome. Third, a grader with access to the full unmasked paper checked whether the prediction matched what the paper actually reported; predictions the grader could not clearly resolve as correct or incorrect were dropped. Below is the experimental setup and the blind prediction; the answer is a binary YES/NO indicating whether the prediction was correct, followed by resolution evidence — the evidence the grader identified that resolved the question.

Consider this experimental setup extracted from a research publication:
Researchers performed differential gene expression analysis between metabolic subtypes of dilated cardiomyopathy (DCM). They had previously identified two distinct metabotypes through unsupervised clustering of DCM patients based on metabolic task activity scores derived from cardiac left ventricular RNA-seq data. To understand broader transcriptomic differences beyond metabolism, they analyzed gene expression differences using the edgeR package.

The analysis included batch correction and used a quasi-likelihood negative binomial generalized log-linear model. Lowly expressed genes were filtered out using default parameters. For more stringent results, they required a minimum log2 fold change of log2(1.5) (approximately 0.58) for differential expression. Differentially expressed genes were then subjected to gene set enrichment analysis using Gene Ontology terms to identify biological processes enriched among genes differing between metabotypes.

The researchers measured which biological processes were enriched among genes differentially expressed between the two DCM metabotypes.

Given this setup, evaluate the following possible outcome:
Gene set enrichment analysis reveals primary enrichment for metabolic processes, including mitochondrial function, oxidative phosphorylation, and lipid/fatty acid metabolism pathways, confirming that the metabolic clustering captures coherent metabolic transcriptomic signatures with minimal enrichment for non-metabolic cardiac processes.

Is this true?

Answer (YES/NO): NO